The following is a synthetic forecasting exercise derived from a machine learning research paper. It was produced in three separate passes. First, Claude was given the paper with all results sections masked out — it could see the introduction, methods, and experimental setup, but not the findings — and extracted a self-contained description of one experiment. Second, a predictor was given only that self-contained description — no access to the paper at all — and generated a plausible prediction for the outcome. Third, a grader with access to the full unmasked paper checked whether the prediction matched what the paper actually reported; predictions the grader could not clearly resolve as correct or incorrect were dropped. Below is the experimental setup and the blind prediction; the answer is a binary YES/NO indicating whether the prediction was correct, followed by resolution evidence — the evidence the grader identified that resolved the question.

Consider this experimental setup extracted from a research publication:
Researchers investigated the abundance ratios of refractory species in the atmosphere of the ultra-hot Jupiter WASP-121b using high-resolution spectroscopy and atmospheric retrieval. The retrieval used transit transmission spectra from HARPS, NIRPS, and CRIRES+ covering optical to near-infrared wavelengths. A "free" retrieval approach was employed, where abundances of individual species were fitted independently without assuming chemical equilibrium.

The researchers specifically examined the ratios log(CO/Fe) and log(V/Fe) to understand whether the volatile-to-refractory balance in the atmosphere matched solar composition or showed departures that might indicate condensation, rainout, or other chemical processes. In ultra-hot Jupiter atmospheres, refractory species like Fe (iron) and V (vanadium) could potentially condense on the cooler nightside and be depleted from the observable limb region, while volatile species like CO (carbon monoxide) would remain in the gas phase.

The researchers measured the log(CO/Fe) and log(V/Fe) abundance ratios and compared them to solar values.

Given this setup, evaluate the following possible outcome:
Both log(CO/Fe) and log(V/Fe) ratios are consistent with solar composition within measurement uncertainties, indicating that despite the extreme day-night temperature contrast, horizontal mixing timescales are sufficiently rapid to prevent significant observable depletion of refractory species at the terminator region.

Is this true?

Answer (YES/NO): YES